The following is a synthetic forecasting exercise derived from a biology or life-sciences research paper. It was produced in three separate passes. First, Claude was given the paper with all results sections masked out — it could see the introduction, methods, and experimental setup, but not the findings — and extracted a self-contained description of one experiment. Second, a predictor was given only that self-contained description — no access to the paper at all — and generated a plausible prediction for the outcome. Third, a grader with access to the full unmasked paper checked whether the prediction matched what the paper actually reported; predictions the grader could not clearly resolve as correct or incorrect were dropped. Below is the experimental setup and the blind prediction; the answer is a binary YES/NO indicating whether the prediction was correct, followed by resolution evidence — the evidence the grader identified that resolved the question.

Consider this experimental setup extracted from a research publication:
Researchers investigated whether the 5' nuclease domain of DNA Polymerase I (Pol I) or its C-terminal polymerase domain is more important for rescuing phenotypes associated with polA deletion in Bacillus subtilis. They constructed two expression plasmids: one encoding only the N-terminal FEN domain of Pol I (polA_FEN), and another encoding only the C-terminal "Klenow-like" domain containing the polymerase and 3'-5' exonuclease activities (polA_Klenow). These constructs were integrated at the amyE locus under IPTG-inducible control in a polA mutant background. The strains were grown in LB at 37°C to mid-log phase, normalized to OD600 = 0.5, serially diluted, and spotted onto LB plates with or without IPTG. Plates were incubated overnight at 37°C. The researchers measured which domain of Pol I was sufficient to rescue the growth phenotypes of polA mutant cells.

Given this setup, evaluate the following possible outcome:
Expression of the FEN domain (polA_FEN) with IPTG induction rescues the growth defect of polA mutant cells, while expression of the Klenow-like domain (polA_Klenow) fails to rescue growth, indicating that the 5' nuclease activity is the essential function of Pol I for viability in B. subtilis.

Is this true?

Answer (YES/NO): NO